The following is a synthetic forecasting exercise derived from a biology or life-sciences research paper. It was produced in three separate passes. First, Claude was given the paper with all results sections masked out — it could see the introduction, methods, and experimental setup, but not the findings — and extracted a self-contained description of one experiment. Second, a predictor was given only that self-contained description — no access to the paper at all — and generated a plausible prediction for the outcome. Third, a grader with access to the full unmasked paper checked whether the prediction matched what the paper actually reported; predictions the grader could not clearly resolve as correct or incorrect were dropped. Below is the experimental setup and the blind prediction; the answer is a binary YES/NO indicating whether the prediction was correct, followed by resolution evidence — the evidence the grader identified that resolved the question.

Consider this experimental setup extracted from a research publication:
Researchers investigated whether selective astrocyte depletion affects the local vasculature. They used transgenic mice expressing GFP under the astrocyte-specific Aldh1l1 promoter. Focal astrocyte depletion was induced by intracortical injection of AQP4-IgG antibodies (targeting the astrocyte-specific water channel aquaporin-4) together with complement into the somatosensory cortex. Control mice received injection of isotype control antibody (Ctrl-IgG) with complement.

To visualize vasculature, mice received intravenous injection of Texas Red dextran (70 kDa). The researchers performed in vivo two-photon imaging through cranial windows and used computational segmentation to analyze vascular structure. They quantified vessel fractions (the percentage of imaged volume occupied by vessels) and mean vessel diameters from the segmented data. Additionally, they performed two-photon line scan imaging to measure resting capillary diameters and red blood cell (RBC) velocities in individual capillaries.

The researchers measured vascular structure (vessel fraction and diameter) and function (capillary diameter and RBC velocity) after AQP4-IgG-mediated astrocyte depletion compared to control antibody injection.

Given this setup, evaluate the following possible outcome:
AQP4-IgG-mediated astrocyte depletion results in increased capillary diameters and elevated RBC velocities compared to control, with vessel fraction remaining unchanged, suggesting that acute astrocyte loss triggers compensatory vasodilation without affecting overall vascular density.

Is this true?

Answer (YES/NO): NO